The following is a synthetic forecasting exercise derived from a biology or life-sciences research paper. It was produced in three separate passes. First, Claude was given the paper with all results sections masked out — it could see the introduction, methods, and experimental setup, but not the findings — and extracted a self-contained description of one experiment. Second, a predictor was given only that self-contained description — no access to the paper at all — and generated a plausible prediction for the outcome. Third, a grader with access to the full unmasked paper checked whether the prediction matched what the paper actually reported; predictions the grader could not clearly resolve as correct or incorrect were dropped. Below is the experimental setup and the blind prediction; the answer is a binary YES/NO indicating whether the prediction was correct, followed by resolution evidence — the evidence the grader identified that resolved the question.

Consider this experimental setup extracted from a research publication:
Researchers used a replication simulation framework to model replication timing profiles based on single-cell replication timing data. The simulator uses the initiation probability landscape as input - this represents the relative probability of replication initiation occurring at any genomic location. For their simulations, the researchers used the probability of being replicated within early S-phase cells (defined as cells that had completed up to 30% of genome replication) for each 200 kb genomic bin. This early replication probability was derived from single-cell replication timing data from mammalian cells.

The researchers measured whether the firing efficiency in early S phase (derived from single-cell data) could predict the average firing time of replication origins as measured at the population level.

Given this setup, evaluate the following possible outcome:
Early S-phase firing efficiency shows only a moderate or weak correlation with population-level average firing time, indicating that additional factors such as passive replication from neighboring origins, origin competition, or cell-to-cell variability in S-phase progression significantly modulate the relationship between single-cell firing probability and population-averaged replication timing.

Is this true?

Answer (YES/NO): NO